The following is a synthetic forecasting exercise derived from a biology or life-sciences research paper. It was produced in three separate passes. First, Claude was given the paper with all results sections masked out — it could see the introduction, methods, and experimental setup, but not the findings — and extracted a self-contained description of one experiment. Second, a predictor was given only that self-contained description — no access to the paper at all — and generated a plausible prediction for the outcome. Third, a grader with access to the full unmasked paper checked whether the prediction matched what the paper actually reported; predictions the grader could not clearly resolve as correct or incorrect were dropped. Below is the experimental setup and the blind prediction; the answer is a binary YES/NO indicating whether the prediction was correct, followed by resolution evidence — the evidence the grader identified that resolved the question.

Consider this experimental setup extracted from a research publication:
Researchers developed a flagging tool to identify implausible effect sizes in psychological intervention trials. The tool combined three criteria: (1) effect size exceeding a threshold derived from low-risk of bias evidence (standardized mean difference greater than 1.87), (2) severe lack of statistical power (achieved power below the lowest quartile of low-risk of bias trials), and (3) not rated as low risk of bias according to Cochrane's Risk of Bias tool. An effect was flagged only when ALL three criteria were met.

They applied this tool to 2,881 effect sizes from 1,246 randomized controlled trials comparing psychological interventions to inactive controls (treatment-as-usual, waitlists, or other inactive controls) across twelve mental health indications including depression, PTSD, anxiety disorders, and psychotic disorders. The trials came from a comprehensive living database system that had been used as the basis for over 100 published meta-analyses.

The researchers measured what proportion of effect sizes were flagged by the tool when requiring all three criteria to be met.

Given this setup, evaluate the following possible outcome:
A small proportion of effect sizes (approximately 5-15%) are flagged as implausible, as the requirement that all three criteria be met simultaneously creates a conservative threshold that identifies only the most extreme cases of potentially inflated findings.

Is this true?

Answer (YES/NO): YES